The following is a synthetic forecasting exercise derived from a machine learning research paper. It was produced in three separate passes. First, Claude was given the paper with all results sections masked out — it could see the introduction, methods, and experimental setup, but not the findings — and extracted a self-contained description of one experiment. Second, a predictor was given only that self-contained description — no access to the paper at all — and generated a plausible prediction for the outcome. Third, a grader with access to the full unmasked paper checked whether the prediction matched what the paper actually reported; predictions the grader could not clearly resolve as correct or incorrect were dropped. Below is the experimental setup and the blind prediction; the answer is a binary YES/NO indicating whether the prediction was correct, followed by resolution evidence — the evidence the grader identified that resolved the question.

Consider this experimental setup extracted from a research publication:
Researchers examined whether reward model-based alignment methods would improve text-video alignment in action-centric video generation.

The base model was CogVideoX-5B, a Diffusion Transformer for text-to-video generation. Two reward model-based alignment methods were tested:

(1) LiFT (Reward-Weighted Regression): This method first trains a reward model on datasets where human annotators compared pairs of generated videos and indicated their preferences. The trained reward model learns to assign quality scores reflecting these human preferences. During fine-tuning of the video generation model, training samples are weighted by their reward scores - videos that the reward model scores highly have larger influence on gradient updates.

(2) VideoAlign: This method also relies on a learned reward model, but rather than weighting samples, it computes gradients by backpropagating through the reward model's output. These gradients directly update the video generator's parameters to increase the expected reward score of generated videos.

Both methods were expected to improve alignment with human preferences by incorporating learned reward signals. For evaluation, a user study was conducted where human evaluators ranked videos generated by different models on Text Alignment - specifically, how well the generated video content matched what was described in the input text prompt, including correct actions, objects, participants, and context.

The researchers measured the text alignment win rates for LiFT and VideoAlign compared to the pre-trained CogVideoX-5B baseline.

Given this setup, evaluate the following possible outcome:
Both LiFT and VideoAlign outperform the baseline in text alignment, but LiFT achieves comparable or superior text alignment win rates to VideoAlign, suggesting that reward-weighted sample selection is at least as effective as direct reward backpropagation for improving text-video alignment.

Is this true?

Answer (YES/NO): NO